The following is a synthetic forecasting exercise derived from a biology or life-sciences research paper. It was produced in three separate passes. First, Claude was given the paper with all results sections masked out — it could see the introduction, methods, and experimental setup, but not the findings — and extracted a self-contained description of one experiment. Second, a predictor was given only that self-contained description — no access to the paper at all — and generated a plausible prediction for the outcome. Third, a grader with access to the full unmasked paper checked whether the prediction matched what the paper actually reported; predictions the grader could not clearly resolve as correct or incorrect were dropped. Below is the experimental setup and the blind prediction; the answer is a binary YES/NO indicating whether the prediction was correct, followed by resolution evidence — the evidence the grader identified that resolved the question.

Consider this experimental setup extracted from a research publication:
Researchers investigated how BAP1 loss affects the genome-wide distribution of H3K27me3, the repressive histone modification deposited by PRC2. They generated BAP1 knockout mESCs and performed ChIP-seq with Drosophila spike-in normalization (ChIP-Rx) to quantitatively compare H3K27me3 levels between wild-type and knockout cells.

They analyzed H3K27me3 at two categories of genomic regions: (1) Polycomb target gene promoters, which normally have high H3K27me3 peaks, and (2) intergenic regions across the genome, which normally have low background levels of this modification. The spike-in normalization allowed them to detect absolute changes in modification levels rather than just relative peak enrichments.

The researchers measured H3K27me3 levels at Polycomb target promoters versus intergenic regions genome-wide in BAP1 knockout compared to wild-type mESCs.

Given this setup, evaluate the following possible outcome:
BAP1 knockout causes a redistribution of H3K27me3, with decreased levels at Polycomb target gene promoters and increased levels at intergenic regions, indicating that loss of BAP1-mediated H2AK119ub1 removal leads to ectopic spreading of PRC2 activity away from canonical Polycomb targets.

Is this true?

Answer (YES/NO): YES